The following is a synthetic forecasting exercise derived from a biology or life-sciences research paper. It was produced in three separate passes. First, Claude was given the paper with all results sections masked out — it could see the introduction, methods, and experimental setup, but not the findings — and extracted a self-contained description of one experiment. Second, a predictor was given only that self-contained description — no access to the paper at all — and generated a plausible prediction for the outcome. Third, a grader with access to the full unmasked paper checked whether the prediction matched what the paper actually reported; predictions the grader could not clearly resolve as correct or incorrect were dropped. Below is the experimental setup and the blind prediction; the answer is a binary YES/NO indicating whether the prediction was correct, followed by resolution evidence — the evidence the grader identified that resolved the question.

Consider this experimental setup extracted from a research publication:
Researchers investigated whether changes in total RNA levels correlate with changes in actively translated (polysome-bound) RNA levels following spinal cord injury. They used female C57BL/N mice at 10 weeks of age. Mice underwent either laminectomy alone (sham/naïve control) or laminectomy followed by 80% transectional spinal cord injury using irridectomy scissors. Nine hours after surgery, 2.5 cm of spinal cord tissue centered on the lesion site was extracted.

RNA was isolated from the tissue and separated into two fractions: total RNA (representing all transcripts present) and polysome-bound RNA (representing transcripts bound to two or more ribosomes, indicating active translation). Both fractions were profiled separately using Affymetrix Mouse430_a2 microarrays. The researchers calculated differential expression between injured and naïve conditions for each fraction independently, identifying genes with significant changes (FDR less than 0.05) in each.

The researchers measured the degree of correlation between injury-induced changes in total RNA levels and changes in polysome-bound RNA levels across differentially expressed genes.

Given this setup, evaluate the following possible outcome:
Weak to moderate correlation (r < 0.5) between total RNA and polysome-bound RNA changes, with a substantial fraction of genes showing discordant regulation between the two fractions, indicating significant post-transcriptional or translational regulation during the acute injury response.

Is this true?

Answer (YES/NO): YES